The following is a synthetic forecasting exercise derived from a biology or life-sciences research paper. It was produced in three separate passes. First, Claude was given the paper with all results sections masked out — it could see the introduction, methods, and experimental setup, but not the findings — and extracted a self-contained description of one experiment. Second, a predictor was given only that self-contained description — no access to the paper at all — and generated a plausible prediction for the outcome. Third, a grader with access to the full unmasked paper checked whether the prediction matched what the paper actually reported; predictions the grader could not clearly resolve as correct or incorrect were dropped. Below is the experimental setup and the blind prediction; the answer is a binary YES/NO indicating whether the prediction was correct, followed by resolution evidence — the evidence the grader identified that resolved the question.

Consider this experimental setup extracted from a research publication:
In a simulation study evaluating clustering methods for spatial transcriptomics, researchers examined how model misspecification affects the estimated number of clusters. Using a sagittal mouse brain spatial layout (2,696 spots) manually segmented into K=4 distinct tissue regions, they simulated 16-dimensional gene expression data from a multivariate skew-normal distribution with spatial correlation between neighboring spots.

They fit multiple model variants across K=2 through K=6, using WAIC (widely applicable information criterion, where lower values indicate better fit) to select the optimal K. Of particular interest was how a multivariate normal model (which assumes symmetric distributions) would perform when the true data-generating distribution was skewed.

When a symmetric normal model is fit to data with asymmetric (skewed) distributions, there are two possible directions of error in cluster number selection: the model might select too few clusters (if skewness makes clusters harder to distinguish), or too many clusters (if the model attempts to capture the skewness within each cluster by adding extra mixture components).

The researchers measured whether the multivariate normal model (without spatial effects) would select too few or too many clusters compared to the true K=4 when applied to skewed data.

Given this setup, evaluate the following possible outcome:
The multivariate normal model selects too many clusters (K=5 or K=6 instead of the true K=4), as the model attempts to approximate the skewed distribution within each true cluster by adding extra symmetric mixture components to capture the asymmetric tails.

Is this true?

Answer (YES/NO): NO